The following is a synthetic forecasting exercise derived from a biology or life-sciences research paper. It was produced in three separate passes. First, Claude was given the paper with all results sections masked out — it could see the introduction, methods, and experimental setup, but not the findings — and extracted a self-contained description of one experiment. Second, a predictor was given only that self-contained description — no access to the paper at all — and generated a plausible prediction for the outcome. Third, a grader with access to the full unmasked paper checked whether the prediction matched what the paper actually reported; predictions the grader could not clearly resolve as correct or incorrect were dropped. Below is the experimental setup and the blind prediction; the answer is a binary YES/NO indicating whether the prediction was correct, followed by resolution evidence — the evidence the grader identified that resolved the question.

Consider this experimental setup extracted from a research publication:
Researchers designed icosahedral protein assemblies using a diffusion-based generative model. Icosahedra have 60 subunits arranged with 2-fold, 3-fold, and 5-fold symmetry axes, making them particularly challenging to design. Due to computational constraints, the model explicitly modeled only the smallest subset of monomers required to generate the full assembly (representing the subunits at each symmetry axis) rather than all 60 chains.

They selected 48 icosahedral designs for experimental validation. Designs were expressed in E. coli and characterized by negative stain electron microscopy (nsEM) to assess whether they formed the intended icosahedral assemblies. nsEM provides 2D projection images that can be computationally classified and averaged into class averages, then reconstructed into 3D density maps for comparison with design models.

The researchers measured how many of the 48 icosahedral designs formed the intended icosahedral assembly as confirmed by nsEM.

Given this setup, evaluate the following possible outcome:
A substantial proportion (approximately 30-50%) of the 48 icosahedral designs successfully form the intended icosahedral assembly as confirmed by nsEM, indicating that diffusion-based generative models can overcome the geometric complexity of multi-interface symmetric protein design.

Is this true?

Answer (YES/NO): NO